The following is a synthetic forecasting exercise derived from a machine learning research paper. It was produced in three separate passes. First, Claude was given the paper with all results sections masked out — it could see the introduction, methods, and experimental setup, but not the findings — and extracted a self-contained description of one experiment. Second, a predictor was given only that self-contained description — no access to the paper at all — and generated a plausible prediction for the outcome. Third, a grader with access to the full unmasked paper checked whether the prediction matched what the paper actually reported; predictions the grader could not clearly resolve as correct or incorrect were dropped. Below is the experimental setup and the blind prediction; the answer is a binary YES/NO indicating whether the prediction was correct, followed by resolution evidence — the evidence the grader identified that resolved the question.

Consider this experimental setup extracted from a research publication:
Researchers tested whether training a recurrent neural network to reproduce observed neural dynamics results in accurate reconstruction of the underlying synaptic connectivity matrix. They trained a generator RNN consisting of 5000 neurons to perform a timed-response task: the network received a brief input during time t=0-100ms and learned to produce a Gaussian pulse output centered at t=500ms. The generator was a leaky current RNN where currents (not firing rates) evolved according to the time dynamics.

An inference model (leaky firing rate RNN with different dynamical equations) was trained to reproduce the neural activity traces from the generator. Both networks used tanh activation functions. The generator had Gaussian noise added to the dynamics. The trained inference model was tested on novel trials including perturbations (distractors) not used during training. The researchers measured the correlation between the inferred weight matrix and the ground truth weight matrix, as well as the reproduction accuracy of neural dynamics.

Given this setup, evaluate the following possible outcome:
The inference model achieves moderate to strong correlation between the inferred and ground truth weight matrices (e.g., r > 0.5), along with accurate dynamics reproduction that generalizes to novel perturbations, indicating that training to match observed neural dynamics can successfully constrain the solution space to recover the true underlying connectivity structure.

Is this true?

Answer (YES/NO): NO